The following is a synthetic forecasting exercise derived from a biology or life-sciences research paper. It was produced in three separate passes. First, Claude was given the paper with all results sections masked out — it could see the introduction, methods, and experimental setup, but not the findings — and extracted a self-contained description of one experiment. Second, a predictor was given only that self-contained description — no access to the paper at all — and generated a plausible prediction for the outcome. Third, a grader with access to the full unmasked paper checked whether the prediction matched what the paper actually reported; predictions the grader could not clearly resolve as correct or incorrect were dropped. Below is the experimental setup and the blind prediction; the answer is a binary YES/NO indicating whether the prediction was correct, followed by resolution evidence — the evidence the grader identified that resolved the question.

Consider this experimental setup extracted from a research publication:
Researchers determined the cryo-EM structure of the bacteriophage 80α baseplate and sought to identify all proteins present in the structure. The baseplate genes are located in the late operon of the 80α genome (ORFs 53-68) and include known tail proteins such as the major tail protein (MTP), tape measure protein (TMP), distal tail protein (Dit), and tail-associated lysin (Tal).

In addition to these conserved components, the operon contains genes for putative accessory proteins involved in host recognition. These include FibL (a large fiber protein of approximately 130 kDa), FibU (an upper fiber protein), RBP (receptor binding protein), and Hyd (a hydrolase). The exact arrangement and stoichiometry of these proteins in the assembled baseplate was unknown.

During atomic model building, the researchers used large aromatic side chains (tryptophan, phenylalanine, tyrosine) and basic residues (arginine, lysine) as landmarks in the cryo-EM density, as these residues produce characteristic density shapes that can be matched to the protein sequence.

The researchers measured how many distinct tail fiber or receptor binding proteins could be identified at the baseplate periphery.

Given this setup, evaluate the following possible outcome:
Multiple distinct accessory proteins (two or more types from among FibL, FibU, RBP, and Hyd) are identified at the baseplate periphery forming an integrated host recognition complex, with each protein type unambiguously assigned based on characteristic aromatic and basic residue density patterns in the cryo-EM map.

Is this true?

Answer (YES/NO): YES